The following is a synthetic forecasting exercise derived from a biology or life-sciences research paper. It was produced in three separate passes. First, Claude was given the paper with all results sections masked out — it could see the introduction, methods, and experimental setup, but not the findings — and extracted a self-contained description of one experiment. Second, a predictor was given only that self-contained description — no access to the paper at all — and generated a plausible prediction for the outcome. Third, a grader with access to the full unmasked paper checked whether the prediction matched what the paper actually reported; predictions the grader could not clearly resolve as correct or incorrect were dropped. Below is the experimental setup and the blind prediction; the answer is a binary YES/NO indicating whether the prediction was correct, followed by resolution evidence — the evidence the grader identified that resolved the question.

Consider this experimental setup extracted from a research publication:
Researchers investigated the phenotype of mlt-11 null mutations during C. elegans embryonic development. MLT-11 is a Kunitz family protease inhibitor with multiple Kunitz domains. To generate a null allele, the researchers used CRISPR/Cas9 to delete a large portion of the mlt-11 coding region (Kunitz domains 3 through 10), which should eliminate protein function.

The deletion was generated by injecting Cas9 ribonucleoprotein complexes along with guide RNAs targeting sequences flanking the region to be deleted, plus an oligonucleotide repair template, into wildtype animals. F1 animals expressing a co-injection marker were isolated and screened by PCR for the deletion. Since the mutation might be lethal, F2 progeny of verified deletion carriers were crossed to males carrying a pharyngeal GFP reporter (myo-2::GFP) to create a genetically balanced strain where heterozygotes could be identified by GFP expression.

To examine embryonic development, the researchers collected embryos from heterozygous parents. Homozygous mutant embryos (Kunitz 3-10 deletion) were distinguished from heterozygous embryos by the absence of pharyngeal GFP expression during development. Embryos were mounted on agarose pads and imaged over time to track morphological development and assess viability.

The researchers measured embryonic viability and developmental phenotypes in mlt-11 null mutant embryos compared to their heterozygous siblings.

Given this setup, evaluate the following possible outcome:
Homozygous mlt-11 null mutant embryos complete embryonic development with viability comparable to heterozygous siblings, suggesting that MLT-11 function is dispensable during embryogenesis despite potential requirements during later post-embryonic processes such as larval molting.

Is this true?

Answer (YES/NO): NO